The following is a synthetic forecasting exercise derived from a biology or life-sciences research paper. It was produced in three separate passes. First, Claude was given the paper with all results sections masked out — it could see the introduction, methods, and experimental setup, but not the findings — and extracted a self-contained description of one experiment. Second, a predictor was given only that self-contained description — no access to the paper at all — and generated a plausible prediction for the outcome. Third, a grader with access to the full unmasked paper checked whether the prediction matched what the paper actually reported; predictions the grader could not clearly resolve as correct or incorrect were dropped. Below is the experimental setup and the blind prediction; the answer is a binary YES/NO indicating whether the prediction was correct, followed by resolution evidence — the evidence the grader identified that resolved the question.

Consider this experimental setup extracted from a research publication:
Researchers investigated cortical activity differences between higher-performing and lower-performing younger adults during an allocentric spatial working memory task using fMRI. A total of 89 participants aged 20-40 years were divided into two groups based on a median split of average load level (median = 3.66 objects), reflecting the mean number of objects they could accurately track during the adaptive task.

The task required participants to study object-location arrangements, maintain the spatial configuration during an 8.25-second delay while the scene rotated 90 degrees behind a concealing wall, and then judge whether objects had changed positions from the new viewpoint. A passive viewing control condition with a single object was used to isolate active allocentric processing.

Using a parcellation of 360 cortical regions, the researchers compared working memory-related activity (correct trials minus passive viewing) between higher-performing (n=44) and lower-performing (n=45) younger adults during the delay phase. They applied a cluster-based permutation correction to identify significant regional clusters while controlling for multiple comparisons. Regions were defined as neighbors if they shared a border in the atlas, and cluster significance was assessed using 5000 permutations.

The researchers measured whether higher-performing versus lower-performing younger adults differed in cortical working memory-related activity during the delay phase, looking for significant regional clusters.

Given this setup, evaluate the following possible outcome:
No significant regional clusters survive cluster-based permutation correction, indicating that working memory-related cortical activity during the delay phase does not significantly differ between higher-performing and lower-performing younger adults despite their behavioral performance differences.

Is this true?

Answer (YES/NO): YES